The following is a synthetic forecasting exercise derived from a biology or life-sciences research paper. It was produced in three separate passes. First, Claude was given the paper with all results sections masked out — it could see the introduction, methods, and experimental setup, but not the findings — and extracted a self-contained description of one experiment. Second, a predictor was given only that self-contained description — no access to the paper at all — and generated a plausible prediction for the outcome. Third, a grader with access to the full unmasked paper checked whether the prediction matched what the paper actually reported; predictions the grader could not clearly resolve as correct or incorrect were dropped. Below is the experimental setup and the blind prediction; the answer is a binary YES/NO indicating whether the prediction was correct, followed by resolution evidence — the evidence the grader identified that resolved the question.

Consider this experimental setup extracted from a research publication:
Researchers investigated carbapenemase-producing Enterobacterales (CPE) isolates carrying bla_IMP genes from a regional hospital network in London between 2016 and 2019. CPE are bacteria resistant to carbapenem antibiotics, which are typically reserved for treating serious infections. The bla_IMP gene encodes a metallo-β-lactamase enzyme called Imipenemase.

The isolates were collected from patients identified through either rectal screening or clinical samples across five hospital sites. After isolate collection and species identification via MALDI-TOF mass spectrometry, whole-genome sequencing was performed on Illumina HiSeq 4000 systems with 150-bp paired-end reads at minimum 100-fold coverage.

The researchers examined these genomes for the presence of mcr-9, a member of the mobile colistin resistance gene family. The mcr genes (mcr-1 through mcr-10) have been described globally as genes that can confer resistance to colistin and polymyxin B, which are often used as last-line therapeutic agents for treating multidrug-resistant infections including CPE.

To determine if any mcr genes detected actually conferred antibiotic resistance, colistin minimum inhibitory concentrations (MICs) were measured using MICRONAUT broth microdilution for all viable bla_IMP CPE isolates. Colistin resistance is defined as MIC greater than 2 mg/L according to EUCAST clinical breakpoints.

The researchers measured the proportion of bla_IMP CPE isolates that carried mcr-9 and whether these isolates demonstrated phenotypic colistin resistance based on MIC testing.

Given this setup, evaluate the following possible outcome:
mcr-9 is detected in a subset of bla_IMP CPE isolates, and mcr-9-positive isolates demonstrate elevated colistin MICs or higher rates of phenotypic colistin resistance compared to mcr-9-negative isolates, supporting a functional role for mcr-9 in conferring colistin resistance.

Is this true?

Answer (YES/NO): NO